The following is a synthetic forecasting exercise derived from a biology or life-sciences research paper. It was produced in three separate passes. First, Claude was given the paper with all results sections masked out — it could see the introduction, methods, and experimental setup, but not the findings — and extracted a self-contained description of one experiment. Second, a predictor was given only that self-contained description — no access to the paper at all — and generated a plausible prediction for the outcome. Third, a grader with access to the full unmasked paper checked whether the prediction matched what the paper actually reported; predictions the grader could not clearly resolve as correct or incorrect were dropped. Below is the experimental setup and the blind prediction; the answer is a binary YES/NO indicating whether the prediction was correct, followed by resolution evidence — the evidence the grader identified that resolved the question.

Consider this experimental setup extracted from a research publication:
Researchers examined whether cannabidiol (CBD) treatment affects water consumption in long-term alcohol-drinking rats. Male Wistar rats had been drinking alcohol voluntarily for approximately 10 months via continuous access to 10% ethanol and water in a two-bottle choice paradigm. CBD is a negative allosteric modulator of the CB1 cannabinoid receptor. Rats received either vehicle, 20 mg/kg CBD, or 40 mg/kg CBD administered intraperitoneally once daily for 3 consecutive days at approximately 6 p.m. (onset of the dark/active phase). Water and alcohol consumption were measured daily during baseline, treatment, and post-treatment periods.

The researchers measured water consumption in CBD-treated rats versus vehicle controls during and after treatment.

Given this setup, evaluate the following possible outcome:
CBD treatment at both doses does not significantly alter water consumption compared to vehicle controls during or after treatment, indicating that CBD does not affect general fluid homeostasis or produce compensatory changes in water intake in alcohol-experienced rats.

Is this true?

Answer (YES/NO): YES